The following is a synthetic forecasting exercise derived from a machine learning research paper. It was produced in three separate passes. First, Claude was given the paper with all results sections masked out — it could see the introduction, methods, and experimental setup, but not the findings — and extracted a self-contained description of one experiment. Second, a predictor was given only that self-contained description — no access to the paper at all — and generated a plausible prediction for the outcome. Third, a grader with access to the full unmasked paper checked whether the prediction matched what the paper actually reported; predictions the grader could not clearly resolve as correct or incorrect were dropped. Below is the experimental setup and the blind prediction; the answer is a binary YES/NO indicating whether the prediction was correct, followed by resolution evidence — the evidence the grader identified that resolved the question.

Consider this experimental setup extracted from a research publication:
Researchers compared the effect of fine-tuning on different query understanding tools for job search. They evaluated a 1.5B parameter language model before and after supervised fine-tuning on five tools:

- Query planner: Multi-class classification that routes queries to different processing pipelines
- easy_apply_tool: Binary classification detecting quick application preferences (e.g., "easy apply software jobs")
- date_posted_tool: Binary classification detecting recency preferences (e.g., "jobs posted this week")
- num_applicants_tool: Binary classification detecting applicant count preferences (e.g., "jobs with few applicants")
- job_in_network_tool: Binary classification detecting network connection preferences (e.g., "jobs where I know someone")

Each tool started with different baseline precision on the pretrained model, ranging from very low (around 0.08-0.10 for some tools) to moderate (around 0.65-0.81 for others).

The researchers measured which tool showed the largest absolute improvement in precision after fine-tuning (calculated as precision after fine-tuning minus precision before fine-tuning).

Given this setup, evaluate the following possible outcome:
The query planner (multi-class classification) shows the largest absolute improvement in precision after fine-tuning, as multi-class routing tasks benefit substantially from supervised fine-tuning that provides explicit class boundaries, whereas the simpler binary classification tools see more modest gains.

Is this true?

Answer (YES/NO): NO